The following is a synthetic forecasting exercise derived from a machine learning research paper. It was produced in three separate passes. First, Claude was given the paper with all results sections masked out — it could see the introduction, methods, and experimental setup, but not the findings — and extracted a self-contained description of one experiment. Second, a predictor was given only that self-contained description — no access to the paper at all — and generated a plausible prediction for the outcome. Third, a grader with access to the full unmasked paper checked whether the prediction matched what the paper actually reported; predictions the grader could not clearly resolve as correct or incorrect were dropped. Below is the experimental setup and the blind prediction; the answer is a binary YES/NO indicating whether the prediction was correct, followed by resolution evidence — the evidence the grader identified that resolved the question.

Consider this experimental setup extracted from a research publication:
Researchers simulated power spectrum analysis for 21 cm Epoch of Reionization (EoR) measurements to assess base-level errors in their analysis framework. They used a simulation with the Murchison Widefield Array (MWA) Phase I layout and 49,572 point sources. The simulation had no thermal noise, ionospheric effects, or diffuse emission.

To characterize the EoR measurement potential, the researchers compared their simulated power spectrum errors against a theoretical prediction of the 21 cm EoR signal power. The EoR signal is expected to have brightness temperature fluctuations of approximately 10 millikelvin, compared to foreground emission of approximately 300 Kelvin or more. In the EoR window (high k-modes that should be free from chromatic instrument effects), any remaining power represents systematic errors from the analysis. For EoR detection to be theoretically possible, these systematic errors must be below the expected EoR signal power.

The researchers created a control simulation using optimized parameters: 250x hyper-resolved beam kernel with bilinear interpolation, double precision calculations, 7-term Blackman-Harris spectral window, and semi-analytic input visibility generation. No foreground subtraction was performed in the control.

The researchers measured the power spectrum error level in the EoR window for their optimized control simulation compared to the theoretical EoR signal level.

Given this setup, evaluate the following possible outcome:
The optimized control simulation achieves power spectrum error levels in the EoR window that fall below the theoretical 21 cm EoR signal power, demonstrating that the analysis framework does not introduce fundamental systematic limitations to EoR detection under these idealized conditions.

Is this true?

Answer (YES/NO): YES